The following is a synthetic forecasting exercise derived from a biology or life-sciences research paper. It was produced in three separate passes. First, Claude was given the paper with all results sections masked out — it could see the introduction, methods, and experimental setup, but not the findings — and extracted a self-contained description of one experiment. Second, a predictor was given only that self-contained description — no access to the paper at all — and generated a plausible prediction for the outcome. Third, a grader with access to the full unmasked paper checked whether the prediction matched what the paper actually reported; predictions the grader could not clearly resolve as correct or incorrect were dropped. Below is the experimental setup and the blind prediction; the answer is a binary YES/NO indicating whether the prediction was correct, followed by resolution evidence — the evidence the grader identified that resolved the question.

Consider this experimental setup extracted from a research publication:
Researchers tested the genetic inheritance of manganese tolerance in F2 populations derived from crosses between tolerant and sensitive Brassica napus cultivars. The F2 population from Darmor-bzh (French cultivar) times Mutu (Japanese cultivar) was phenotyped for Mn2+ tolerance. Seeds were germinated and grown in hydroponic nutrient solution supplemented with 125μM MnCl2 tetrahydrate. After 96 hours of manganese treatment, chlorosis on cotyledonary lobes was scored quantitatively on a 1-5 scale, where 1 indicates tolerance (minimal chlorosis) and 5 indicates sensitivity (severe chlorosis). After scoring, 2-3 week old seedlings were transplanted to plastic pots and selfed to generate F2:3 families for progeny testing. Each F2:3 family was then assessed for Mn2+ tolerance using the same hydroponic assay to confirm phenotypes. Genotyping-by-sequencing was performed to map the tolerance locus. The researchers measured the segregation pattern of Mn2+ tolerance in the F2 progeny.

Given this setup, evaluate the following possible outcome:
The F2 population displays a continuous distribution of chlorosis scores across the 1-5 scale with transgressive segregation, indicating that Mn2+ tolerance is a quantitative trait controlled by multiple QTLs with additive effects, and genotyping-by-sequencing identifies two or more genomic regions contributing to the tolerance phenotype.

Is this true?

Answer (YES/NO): NO